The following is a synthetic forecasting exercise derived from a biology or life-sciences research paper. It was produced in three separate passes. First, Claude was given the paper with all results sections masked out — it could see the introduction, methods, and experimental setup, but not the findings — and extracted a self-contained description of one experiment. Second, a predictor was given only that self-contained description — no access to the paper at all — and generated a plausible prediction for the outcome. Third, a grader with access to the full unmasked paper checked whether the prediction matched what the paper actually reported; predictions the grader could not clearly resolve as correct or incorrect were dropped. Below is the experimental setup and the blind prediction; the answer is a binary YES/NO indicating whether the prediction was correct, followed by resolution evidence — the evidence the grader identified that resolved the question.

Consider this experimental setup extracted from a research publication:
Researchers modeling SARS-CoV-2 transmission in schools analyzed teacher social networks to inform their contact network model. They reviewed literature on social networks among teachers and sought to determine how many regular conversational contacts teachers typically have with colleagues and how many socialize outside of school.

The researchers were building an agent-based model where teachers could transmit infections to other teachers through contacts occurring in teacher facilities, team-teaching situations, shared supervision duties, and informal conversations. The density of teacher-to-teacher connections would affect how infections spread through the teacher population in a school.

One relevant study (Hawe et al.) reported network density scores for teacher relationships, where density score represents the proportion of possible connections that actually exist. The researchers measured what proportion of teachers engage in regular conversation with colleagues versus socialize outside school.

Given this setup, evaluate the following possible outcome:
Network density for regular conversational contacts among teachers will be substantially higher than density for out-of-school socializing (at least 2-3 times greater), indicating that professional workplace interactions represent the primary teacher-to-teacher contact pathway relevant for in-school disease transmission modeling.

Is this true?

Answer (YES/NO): YES